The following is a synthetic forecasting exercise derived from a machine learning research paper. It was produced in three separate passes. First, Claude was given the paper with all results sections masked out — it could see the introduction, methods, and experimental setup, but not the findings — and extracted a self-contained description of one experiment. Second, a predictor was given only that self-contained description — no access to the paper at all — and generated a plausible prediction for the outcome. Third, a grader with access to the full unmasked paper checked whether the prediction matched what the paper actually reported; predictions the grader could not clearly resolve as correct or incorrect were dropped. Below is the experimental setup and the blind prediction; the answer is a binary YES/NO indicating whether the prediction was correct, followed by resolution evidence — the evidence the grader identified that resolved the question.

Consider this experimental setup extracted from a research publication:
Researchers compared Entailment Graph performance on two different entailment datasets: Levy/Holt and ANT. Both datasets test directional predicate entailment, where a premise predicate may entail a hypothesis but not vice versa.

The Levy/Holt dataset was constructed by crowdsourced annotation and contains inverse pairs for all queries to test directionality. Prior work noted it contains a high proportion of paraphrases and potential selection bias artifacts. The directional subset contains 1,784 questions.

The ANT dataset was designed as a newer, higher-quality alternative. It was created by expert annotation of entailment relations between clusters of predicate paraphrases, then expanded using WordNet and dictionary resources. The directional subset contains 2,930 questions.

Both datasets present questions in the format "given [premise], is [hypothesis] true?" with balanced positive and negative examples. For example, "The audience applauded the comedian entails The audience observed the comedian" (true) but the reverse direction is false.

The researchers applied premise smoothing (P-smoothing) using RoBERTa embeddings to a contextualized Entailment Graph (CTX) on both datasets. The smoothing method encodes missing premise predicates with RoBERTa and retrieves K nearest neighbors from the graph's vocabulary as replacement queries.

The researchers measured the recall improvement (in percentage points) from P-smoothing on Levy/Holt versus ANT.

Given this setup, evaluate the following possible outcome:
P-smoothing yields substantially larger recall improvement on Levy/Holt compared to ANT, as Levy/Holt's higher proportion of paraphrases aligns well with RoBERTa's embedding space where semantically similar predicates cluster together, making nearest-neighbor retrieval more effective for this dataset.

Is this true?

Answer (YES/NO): NO